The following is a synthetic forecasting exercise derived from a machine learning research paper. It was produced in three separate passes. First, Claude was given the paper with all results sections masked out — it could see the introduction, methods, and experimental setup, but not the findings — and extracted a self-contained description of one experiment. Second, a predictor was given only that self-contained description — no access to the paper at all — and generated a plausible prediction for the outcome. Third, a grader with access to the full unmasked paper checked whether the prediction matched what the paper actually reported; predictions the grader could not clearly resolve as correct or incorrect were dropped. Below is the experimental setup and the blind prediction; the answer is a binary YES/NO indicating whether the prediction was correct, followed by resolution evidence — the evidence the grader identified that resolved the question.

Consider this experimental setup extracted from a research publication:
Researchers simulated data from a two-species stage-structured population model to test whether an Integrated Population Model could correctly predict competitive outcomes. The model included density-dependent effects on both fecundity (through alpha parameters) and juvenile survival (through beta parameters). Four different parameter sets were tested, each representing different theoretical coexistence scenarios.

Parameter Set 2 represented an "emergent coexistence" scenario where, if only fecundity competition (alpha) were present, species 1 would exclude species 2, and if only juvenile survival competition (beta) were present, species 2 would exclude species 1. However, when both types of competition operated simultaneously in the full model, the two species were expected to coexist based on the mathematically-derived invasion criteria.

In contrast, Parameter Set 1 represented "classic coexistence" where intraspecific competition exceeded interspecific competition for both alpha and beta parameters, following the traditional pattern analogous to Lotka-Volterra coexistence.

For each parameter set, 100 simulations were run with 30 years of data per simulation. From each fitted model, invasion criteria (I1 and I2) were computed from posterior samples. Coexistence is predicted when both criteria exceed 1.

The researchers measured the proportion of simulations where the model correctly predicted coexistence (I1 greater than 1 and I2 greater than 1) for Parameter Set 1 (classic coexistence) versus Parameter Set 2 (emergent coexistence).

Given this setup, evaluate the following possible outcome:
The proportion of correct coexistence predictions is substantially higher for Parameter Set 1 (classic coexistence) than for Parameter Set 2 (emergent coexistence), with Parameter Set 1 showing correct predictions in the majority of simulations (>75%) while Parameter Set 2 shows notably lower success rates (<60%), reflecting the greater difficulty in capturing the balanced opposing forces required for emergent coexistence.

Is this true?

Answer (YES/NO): NO